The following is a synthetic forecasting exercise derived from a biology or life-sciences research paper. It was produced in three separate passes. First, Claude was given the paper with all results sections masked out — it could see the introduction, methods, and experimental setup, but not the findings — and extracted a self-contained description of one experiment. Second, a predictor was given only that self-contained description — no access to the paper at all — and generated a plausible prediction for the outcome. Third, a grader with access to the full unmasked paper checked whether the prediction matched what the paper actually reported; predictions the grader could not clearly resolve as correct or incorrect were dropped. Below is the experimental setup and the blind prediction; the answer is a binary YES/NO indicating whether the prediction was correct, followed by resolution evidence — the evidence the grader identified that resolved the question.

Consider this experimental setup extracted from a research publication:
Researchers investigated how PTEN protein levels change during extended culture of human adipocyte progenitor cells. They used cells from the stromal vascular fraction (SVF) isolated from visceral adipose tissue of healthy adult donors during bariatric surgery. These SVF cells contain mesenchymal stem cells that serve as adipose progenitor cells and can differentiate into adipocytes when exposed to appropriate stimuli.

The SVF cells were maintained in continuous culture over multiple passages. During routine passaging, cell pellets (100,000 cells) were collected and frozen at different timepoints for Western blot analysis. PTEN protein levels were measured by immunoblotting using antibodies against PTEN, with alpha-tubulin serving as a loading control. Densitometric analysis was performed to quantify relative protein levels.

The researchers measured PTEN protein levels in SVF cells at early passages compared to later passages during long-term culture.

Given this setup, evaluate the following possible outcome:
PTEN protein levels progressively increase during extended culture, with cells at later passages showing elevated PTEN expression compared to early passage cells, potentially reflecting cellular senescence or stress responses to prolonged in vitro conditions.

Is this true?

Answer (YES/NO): YES